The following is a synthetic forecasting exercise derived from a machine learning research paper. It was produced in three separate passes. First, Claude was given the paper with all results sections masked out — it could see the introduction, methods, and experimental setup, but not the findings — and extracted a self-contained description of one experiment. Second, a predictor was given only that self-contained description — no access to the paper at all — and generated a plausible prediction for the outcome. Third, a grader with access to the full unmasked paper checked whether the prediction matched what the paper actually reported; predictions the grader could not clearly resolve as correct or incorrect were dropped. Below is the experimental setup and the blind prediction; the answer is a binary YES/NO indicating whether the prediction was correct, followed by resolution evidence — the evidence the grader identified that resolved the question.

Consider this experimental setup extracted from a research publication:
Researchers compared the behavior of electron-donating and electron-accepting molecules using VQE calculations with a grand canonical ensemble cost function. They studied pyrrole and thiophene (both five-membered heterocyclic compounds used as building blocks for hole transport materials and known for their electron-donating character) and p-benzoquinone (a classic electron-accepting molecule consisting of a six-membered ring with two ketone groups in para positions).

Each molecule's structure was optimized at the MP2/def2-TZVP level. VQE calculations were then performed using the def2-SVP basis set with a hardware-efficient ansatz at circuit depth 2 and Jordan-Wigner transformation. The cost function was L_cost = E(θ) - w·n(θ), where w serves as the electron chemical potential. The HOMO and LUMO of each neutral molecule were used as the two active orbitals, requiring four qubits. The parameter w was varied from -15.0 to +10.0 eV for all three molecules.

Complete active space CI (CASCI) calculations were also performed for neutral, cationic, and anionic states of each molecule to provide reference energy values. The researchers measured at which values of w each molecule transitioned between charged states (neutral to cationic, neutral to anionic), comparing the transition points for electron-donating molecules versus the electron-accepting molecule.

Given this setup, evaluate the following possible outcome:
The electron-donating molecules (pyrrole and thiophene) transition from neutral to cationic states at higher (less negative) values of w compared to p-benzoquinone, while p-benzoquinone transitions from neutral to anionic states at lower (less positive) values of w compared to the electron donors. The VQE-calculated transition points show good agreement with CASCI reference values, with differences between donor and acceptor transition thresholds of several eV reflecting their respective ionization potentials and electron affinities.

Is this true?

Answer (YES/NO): YES